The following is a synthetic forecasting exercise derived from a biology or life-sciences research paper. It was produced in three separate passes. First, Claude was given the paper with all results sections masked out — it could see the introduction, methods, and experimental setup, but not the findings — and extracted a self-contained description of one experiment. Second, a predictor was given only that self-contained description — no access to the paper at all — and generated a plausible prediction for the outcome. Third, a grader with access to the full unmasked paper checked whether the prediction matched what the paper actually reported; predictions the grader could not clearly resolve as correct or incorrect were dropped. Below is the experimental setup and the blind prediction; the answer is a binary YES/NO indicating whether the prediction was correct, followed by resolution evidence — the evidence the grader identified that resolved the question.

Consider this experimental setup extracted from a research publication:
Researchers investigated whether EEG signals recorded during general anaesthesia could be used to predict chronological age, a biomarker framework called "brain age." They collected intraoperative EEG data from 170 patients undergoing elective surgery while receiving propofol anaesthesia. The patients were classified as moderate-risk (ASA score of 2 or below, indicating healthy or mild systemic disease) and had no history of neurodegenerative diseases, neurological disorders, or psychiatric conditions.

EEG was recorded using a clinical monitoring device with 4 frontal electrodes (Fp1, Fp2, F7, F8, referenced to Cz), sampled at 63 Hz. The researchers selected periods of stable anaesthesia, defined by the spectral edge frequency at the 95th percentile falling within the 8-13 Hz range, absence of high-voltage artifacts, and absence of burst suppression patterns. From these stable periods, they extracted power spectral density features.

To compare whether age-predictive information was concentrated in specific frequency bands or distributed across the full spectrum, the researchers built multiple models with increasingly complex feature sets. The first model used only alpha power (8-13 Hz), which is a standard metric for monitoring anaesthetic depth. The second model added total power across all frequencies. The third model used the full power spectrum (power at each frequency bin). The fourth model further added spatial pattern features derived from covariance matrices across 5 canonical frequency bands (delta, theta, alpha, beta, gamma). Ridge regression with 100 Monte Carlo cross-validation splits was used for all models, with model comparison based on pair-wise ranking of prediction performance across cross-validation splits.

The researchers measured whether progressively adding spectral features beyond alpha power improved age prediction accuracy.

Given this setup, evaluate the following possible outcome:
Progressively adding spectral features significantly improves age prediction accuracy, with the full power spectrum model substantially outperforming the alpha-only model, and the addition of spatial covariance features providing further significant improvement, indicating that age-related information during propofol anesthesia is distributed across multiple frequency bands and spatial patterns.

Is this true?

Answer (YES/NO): YES